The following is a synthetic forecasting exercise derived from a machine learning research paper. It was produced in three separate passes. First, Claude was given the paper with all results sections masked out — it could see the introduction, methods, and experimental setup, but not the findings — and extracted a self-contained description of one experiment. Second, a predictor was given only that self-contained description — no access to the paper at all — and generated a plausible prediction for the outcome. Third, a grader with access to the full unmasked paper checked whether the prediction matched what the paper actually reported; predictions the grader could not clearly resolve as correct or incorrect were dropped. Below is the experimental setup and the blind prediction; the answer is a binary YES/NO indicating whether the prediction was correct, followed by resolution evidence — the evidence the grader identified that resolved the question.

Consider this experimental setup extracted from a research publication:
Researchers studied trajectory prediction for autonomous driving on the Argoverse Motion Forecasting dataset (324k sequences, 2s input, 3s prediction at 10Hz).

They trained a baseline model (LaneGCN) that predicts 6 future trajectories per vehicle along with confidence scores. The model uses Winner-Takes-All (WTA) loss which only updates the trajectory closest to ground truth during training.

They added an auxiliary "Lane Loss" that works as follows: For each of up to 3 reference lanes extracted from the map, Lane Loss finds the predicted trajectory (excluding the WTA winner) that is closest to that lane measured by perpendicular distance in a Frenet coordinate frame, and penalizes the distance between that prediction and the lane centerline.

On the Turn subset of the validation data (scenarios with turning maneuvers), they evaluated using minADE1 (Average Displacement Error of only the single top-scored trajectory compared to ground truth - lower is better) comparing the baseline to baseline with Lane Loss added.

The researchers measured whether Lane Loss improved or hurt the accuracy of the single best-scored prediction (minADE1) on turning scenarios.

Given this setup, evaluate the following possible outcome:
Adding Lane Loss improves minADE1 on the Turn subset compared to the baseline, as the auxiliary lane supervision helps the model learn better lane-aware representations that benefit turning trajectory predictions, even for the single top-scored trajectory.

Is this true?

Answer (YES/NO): YES